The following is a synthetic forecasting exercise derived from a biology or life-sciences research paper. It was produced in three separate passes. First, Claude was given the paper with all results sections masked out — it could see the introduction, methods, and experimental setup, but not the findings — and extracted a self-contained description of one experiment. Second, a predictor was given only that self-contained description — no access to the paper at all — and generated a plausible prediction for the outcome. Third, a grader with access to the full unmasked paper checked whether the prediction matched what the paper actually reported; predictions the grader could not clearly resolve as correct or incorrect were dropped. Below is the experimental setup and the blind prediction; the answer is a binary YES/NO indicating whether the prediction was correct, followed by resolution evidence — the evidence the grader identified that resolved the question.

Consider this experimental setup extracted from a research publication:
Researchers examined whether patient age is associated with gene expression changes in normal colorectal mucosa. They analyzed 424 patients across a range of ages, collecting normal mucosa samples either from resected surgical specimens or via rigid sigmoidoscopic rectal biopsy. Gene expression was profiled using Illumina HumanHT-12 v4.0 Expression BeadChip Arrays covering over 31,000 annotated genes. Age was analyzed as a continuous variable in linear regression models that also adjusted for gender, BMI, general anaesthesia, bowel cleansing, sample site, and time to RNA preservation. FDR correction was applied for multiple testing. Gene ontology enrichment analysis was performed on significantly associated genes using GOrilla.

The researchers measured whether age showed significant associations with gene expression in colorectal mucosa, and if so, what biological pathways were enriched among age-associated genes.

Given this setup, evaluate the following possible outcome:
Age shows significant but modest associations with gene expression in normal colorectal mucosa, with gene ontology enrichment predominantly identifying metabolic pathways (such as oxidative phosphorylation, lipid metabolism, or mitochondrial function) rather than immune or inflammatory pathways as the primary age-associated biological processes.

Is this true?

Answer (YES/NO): NO